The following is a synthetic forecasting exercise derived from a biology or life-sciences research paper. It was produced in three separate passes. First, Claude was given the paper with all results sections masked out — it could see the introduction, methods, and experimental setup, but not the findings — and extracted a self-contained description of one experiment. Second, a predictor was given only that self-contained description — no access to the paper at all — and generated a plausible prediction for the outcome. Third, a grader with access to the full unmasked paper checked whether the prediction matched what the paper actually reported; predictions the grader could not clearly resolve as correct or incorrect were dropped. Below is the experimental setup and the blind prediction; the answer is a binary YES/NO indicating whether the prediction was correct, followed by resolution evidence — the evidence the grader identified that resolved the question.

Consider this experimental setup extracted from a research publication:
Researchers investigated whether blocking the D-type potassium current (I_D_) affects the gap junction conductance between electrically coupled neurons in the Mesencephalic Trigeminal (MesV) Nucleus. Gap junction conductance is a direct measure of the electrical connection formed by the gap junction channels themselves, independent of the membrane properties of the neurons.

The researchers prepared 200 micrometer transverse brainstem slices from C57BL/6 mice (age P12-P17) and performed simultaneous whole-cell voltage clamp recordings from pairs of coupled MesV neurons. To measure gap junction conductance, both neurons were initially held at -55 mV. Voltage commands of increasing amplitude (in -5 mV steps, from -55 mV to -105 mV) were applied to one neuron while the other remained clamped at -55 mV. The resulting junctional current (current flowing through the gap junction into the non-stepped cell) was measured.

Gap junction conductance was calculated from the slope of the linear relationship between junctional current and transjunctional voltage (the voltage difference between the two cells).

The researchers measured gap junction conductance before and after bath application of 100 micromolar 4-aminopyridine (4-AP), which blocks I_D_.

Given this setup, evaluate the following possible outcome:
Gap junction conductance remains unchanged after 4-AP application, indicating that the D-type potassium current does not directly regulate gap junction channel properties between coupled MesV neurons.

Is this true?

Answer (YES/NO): YES